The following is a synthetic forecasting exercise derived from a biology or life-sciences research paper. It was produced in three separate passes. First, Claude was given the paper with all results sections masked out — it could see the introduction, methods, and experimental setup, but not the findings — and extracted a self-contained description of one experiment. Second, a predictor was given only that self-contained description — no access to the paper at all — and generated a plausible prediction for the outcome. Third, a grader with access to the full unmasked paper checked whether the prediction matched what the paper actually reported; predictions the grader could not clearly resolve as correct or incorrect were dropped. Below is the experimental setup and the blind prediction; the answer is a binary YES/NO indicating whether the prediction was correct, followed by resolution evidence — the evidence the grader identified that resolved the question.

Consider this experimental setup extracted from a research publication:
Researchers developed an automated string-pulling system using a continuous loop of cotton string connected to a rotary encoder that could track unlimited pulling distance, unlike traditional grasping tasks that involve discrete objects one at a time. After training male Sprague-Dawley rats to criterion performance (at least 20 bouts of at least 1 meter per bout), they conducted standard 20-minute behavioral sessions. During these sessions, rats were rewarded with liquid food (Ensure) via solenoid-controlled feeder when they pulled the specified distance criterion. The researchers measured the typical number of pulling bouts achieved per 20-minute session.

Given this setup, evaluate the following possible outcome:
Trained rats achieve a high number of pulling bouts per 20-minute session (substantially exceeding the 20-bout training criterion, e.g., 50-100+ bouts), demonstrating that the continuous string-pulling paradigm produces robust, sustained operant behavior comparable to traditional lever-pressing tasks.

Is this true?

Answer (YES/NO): NO